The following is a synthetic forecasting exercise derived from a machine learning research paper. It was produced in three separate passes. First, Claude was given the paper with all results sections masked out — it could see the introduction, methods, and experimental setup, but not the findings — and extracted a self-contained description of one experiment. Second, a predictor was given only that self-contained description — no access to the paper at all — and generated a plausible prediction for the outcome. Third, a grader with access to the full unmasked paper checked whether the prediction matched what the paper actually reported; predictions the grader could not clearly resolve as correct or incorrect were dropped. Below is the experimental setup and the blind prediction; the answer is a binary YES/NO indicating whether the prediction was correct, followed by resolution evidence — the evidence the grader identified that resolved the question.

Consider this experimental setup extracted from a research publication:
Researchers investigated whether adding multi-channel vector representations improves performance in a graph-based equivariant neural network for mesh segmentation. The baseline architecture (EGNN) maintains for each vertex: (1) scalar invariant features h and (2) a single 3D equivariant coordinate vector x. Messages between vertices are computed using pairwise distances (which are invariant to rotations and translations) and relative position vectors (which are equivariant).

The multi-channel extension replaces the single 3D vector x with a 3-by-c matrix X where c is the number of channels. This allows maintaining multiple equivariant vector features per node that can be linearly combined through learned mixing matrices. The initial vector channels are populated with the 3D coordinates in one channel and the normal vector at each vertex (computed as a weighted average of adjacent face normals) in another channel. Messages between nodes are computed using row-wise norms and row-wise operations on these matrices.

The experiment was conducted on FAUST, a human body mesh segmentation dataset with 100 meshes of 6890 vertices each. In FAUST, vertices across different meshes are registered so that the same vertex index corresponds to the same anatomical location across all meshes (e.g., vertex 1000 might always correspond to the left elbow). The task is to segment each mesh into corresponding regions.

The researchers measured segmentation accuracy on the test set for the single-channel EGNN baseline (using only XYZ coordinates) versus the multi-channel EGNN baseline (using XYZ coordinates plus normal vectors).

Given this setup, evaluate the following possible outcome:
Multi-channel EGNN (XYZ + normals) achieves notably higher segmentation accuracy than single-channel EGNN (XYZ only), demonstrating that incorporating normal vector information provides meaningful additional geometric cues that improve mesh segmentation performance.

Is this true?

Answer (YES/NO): NO